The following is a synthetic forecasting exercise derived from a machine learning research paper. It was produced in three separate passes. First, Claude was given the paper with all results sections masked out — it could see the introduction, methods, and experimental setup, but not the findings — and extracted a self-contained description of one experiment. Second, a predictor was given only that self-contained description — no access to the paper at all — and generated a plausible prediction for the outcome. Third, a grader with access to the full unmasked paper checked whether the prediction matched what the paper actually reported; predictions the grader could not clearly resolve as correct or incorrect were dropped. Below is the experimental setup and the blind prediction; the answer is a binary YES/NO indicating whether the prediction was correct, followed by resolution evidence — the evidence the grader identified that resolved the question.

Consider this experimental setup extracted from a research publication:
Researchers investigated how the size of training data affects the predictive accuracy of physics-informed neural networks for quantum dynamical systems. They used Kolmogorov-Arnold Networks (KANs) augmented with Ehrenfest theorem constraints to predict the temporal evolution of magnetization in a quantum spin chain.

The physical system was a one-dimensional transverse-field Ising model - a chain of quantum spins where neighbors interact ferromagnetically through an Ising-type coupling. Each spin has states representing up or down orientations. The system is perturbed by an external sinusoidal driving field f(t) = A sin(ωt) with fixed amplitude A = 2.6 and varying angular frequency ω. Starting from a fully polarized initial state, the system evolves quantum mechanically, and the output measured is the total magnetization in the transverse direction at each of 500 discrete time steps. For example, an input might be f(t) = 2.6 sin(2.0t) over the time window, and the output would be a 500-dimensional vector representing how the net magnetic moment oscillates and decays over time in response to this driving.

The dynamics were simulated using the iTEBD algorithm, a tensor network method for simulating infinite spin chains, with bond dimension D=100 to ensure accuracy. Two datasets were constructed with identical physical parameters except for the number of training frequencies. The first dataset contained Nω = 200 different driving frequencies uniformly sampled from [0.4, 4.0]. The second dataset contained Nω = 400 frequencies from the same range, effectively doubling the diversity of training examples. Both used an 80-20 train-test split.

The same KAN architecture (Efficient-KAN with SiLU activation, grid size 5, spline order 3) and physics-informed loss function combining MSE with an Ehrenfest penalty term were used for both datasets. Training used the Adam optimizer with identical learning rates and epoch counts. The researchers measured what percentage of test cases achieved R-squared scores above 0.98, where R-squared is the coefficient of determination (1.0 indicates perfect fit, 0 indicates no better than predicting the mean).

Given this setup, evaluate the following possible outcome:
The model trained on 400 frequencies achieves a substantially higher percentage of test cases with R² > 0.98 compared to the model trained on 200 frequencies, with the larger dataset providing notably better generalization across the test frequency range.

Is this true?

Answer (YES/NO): NO